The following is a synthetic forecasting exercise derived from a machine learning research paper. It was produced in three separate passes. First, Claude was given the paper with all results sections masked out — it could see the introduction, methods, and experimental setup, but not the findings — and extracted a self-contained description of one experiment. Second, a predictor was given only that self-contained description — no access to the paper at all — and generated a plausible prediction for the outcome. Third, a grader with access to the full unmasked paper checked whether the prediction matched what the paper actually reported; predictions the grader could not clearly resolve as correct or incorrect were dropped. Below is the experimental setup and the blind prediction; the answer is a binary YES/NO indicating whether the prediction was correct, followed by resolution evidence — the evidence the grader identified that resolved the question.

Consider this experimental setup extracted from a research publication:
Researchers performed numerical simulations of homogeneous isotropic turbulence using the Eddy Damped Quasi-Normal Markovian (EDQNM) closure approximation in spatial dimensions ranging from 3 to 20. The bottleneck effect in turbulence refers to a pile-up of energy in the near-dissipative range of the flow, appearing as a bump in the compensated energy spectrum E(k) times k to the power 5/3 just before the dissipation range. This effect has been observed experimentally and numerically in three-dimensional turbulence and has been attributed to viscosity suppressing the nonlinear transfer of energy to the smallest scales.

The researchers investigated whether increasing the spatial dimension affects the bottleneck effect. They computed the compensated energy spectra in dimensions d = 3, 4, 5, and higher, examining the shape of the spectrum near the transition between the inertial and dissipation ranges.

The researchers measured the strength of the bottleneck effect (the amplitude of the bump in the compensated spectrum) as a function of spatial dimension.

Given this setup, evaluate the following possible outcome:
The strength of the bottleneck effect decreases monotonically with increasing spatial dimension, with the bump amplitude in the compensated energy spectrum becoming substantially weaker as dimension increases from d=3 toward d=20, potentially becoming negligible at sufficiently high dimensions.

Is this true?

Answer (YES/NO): NO